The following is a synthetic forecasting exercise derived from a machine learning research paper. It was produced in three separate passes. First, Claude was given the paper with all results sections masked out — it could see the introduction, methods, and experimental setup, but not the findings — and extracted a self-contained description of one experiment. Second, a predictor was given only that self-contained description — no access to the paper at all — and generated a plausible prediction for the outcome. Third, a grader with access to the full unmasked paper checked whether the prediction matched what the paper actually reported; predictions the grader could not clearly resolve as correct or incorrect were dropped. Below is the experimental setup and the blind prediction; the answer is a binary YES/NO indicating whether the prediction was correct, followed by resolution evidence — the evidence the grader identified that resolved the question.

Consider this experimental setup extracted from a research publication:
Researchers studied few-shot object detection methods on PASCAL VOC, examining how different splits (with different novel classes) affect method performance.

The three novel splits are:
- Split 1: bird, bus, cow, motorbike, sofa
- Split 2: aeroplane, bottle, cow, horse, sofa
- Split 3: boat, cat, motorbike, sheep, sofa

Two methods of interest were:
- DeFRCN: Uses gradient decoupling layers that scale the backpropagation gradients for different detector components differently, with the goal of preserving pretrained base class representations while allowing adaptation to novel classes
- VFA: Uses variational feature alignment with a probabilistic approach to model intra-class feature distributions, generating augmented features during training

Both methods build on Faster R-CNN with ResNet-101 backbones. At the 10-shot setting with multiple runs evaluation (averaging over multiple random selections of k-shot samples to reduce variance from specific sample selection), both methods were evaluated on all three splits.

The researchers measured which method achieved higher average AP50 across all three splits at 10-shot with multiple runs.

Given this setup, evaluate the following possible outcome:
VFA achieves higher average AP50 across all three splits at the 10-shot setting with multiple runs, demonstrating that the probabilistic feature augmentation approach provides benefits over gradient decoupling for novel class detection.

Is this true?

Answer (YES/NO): NO